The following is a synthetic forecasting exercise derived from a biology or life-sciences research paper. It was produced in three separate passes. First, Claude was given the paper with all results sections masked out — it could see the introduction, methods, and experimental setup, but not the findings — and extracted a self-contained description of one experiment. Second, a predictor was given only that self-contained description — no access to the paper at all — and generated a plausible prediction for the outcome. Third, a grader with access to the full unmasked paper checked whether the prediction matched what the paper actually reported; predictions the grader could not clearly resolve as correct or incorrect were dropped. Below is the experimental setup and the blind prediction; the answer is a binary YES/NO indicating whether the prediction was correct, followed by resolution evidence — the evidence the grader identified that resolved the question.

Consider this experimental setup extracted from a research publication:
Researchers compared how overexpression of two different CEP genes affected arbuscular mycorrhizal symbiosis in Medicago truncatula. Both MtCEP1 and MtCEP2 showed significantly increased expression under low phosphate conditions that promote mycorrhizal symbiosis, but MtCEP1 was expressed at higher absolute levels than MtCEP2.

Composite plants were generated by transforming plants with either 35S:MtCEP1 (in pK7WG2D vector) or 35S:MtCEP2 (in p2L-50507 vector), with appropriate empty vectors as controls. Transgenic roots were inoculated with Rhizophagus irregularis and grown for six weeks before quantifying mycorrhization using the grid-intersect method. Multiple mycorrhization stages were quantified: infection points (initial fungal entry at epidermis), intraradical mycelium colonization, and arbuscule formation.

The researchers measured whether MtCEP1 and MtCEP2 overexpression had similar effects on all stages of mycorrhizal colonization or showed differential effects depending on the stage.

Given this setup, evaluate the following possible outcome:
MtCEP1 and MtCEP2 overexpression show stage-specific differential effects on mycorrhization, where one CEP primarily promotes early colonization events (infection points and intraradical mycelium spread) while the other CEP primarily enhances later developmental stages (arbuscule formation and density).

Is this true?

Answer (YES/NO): NO